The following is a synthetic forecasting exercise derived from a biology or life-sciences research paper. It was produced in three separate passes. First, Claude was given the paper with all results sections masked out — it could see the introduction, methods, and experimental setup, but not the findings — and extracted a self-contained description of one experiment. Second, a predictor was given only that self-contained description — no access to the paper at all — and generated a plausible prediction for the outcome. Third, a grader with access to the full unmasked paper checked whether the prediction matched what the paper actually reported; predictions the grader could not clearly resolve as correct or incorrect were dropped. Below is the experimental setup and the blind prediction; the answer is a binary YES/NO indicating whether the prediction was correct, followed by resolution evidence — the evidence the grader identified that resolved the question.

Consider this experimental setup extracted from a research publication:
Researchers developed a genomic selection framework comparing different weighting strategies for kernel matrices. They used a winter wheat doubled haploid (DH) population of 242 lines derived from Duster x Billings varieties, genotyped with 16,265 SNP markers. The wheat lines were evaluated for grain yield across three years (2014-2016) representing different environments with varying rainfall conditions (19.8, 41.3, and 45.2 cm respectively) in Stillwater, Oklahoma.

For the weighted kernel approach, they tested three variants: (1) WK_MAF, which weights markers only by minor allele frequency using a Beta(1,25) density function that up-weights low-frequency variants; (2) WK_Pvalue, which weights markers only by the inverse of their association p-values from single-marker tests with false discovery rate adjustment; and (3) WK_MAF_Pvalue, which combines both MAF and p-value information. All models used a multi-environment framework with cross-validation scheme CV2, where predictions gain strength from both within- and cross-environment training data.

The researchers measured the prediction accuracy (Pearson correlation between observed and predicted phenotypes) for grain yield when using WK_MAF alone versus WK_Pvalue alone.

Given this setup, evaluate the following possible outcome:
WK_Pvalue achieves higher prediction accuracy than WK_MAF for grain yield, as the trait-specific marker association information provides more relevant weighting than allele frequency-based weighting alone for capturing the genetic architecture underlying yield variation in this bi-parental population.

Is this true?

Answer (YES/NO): YES